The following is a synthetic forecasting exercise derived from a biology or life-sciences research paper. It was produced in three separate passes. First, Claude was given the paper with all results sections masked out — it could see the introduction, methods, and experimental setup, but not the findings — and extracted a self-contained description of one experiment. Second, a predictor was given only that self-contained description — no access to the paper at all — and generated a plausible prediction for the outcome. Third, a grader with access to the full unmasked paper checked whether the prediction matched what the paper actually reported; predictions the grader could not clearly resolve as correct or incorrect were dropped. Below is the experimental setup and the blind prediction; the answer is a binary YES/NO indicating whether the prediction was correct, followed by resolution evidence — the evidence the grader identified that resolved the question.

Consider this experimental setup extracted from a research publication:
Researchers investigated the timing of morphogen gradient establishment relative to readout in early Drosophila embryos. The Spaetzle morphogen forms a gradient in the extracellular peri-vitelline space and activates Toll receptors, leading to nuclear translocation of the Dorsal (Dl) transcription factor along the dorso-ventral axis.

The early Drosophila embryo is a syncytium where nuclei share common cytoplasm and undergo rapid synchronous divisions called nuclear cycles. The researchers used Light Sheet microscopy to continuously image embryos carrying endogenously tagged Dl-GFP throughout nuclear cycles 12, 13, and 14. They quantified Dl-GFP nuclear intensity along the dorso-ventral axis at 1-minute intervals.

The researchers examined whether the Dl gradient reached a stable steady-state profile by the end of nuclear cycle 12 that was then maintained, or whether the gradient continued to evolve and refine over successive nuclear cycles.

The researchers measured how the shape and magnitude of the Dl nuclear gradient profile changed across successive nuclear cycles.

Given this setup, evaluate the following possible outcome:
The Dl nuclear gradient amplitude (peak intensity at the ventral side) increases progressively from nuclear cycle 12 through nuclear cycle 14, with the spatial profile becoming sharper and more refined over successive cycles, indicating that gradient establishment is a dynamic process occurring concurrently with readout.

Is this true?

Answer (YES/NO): YES